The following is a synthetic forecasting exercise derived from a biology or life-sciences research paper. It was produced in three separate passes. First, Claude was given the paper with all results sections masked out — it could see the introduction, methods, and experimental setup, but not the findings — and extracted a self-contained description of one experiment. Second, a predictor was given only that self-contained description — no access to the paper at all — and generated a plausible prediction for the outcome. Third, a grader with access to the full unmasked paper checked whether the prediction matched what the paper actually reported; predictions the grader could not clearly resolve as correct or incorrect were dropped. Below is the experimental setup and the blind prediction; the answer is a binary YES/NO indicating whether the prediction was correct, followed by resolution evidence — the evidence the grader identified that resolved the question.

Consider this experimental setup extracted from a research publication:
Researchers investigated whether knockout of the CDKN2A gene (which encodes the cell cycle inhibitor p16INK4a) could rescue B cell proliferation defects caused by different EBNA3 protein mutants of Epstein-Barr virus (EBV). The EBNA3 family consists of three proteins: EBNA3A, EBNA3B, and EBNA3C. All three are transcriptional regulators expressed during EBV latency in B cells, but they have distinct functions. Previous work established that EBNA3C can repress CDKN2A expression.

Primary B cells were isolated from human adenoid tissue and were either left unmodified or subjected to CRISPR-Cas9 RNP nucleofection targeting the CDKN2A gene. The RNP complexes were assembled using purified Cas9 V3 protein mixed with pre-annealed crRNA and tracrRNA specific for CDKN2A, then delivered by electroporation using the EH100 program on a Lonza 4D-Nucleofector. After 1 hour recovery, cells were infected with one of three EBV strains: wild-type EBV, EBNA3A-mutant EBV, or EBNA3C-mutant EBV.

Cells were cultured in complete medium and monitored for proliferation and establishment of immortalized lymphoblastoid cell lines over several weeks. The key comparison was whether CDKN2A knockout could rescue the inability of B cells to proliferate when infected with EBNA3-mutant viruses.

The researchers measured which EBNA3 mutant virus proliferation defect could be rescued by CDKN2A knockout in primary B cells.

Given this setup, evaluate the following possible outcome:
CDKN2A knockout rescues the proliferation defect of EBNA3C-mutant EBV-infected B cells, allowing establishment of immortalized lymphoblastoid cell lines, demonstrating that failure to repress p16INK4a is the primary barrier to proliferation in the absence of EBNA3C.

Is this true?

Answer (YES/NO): YES